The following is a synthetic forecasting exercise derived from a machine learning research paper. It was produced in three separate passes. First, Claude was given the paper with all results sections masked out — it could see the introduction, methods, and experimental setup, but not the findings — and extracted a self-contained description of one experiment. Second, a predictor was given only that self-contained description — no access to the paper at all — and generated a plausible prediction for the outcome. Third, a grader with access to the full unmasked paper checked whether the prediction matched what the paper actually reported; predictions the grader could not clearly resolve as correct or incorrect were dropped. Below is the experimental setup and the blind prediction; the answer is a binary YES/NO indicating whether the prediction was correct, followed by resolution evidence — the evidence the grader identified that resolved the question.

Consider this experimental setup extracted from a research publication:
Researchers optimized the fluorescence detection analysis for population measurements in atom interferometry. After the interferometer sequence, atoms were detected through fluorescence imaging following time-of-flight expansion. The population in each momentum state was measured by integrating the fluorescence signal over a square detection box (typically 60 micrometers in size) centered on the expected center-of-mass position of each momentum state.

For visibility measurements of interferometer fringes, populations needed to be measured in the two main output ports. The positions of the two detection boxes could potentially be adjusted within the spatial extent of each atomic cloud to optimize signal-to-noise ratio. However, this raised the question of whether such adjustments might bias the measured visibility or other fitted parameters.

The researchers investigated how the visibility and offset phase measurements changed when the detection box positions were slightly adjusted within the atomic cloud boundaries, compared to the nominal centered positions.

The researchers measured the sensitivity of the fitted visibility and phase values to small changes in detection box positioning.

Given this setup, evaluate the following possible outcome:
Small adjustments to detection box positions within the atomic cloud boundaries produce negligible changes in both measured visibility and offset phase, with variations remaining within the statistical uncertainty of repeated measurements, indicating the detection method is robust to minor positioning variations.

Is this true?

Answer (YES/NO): YES